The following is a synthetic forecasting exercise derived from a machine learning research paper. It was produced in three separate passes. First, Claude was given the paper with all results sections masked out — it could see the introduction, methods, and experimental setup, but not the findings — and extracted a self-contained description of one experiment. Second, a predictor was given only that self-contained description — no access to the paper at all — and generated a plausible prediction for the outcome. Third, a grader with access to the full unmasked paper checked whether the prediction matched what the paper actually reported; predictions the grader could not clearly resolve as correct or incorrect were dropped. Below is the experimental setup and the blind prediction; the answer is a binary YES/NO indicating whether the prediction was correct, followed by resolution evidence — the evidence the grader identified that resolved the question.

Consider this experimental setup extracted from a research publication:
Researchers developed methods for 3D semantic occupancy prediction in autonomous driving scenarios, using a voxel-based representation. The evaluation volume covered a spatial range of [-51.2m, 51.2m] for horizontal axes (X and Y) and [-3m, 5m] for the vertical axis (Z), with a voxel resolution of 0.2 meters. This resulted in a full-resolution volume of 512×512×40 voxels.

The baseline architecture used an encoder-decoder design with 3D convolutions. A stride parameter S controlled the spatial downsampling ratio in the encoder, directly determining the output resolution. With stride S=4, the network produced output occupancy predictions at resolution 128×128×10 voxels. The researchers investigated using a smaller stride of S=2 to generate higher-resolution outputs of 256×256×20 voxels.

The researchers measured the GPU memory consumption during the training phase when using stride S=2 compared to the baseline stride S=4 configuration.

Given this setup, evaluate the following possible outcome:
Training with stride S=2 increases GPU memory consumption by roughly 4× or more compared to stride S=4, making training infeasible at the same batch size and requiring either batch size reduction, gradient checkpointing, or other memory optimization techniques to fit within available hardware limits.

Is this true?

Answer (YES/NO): NO